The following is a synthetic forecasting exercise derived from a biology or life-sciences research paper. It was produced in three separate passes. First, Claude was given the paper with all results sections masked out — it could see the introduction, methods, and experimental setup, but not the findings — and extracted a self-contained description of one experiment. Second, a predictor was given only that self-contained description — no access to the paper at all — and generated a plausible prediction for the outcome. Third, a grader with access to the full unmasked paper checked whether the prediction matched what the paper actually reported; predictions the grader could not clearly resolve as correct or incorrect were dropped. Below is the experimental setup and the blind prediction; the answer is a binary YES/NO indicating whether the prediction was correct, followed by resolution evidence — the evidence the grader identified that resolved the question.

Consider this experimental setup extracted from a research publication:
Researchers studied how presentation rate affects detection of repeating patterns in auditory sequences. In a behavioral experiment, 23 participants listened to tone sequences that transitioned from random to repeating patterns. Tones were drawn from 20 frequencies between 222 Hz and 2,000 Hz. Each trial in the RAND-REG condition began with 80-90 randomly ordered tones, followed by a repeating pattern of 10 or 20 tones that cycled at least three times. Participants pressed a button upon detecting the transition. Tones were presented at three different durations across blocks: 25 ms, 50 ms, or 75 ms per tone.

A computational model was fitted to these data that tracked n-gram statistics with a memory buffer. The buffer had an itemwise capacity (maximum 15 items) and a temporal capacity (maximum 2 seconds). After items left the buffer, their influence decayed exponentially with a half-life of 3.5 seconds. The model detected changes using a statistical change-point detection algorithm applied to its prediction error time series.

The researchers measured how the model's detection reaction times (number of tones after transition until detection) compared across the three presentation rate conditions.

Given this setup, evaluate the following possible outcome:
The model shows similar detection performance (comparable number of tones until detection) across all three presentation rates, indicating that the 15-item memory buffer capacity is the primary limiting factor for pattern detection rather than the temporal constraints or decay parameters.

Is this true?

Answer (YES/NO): NO